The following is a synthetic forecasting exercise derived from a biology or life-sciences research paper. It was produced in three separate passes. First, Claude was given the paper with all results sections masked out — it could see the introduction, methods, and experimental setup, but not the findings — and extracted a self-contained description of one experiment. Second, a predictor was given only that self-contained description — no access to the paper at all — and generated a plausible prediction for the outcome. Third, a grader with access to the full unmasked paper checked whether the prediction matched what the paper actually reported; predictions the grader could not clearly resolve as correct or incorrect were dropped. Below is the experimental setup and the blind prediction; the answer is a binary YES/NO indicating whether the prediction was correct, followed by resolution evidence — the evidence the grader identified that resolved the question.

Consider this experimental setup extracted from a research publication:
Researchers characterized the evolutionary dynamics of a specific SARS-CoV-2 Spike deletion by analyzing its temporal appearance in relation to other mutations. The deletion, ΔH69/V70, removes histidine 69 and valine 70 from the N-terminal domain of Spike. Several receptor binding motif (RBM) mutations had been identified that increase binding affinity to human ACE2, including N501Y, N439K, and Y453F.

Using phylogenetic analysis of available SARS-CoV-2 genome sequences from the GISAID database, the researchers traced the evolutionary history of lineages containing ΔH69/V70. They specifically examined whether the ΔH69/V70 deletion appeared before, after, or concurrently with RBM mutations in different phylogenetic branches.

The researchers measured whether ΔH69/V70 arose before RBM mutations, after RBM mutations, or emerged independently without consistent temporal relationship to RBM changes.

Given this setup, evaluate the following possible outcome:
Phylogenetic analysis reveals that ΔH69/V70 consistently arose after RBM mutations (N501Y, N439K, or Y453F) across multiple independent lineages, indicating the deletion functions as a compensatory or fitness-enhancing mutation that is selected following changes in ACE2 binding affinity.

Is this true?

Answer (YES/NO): NO